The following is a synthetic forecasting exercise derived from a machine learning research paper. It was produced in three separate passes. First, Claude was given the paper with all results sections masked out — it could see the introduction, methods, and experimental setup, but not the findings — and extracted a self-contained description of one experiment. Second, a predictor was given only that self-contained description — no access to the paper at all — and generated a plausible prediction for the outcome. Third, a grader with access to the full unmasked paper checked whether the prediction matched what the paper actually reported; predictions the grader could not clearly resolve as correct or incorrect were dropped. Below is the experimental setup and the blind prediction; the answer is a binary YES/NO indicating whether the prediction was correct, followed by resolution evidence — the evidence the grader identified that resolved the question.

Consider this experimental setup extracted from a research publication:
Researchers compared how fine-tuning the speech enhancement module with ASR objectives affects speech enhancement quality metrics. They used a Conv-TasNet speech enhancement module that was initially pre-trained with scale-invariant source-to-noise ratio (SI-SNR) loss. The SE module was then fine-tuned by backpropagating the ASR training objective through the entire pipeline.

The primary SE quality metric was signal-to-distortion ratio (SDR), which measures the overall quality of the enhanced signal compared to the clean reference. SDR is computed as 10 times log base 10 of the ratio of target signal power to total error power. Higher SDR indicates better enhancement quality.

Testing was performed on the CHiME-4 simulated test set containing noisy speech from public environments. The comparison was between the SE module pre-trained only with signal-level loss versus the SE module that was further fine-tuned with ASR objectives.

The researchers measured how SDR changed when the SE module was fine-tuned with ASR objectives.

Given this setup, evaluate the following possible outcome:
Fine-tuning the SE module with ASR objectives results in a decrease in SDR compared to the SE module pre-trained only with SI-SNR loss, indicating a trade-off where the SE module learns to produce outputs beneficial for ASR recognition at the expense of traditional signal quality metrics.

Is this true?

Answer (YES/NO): NO